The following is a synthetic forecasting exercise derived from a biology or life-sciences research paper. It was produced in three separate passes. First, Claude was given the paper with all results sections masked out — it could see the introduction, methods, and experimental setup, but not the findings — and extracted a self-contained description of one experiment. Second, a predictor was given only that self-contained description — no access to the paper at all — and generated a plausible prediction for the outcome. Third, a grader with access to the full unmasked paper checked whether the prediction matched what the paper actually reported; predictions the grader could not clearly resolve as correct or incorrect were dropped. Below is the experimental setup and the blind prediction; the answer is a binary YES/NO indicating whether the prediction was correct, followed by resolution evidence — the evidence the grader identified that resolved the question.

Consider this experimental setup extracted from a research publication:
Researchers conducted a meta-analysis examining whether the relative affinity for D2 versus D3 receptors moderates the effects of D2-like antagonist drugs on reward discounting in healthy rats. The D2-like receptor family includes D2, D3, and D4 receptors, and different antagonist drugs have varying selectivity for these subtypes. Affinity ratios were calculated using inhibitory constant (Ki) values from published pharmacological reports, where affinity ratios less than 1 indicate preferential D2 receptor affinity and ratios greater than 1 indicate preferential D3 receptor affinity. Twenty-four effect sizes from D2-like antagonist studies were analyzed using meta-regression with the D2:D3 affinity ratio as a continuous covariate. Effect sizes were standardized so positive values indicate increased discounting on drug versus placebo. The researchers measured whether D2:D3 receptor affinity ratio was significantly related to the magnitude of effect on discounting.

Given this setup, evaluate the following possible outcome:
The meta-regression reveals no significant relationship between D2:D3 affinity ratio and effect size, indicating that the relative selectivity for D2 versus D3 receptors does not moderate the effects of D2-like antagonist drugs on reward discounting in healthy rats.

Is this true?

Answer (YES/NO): NO